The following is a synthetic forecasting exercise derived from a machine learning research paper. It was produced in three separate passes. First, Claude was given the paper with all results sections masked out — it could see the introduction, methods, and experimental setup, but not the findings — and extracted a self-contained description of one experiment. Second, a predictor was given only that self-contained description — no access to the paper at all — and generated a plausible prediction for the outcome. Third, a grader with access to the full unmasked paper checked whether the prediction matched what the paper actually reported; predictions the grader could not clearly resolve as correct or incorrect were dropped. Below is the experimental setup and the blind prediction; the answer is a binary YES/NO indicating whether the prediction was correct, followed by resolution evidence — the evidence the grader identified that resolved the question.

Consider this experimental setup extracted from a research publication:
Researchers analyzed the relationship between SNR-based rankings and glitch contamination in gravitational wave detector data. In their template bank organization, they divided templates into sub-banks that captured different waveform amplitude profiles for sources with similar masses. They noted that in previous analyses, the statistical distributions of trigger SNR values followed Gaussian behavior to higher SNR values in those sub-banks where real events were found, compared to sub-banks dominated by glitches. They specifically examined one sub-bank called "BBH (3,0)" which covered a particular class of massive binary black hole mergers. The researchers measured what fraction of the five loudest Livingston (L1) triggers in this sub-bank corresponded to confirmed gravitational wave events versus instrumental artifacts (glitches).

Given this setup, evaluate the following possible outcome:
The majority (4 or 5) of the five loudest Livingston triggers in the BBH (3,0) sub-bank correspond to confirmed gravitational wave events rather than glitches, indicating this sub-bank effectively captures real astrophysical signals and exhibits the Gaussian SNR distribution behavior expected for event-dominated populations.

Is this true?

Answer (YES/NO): YES